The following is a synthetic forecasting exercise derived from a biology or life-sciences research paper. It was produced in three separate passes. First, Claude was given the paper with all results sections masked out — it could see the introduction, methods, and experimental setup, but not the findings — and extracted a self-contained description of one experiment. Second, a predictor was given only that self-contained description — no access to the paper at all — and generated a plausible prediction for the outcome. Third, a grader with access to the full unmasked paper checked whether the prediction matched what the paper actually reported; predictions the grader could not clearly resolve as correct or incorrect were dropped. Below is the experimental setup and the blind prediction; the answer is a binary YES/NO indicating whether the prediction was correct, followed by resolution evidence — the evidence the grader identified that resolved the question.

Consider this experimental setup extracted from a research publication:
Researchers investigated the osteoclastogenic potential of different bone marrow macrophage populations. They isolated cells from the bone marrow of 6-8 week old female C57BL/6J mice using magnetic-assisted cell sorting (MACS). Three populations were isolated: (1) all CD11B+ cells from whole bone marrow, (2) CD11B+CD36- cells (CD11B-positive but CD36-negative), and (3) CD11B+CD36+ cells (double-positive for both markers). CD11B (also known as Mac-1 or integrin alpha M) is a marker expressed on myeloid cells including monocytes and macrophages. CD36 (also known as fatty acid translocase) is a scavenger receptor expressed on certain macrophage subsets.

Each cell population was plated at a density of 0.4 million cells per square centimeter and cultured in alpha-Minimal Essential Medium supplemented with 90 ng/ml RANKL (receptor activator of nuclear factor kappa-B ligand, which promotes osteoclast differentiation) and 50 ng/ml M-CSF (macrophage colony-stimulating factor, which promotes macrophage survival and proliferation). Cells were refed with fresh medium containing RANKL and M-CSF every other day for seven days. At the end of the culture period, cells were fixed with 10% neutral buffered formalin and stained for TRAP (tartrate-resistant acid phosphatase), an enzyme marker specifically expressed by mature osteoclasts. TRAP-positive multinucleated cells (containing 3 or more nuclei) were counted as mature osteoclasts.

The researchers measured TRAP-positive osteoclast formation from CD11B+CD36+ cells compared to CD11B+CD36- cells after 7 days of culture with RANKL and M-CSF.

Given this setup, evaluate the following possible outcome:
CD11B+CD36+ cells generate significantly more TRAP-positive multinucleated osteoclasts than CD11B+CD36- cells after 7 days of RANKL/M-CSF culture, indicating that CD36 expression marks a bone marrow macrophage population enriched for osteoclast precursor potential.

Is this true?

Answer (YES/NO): NO